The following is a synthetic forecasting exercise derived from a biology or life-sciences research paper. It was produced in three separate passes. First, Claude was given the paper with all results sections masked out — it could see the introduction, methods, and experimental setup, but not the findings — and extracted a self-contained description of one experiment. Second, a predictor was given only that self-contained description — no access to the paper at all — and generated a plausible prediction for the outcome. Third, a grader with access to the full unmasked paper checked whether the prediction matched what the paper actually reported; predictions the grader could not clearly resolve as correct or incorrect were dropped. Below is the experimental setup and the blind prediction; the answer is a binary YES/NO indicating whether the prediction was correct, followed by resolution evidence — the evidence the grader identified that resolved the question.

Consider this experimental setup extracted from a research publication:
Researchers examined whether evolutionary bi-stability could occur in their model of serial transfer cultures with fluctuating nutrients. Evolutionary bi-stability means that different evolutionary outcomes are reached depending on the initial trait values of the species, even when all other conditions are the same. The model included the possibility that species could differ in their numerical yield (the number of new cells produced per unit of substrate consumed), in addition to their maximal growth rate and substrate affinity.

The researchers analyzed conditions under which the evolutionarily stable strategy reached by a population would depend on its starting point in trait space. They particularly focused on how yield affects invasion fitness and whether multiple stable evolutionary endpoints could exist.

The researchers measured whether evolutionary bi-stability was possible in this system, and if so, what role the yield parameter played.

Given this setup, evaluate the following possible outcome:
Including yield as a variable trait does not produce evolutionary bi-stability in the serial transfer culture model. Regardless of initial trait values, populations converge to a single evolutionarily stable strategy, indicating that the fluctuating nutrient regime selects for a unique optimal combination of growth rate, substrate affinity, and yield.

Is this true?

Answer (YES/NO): YES